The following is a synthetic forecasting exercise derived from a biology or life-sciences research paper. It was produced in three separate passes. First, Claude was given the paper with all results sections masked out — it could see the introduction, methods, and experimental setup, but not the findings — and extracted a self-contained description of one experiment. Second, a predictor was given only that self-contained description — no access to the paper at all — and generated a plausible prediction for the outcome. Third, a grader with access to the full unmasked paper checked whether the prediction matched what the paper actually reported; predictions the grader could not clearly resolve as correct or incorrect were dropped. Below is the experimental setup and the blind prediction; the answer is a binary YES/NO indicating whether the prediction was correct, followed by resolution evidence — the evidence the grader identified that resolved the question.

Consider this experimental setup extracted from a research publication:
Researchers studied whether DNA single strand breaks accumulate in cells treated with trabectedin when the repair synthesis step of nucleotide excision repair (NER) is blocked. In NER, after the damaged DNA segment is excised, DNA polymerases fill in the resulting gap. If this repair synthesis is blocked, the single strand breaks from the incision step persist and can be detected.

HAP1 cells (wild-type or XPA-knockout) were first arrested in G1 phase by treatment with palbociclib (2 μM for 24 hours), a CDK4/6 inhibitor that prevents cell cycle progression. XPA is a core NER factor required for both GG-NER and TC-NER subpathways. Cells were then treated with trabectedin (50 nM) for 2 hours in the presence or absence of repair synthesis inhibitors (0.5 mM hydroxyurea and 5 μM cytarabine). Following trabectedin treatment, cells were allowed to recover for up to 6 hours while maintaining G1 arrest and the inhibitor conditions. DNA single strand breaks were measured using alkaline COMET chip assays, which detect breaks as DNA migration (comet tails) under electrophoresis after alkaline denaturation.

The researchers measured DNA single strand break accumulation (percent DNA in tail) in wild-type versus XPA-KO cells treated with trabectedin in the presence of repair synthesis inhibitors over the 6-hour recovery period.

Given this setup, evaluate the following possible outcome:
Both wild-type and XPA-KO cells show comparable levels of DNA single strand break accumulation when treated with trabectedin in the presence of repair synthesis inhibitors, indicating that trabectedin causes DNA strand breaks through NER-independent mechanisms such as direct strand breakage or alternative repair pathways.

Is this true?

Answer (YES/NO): NO